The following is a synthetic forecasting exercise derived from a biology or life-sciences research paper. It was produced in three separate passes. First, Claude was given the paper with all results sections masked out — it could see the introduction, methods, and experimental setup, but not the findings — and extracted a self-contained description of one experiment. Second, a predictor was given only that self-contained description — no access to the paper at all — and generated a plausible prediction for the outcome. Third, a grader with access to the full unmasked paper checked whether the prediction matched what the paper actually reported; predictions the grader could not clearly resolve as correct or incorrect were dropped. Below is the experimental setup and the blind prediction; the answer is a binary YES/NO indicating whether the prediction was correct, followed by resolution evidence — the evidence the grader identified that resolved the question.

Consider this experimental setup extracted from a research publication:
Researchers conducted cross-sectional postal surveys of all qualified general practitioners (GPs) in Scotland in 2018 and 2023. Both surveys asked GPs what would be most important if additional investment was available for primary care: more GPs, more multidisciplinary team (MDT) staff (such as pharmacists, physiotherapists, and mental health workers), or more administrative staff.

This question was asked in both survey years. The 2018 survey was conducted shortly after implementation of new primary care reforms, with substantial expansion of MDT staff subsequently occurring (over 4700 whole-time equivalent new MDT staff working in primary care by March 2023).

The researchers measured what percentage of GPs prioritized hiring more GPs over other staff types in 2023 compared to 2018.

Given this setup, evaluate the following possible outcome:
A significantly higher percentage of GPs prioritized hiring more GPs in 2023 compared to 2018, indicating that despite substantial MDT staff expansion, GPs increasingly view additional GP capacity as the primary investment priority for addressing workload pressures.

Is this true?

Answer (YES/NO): YES